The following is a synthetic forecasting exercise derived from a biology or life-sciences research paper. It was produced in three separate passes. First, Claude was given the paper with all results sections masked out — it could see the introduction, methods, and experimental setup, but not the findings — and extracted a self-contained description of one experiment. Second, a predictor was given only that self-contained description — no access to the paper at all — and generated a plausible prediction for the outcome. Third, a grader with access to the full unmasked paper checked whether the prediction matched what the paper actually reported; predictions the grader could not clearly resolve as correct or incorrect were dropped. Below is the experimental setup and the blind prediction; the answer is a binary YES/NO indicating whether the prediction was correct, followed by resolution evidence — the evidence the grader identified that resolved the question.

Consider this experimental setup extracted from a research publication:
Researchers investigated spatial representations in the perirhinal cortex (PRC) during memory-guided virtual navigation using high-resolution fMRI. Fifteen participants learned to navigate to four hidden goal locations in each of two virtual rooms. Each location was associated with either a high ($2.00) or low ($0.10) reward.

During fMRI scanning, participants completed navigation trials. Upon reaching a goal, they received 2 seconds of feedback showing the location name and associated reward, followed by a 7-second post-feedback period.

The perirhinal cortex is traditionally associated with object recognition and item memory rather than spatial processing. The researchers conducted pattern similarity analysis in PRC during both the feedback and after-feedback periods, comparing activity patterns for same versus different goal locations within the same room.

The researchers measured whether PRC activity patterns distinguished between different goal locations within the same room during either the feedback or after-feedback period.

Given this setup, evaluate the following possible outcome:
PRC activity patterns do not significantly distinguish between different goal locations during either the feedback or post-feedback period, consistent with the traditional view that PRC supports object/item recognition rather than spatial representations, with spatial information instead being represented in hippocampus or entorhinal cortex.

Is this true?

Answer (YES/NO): YES